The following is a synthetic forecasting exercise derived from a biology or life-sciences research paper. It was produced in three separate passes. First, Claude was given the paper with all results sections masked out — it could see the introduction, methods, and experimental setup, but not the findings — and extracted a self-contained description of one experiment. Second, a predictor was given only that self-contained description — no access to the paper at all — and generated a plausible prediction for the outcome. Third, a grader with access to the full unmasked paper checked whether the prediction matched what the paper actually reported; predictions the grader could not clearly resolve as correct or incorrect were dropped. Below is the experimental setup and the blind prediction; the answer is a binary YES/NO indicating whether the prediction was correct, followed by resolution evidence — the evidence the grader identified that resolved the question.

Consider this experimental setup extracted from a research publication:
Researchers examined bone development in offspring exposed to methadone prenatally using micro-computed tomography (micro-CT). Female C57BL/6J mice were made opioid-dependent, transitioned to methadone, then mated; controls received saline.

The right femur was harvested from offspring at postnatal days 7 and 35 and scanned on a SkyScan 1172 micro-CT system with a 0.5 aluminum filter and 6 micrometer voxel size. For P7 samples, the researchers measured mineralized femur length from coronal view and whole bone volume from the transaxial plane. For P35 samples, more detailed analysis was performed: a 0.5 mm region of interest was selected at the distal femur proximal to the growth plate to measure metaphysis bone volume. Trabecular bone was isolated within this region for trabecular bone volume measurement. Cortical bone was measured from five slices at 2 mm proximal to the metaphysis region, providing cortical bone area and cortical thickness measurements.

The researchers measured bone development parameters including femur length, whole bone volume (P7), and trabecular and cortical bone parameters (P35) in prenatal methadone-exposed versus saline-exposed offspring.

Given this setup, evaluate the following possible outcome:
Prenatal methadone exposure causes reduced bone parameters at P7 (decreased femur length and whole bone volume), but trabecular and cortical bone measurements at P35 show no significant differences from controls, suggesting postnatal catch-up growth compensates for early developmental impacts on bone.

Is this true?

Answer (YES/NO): NO